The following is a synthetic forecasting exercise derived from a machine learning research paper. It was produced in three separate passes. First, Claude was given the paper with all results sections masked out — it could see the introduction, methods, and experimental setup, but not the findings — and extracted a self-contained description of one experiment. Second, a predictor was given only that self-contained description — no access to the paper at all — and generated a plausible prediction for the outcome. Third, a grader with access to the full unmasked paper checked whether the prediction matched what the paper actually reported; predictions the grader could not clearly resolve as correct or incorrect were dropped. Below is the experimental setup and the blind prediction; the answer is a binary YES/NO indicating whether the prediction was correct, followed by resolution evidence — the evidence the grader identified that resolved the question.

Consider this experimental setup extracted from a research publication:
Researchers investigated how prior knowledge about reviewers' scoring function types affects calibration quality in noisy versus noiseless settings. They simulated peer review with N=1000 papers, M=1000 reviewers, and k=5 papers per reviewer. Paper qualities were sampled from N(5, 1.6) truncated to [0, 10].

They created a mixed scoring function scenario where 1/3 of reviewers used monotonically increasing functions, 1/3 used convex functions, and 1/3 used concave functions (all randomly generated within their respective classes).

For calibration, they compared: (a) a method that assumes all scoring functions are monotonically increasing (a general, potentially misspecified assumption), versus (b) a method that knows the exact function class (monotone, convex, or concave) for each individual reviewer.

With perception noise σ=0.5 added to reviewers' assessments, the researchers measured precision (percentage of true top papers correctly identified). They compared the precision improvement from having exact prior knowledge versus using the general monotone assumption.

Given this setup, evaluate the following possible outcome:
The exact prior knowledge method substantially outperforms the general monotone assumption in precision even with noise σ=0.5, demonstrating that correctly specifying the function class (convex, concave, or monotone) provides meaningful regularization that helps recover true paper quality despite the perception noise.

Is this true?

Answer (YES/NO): NO